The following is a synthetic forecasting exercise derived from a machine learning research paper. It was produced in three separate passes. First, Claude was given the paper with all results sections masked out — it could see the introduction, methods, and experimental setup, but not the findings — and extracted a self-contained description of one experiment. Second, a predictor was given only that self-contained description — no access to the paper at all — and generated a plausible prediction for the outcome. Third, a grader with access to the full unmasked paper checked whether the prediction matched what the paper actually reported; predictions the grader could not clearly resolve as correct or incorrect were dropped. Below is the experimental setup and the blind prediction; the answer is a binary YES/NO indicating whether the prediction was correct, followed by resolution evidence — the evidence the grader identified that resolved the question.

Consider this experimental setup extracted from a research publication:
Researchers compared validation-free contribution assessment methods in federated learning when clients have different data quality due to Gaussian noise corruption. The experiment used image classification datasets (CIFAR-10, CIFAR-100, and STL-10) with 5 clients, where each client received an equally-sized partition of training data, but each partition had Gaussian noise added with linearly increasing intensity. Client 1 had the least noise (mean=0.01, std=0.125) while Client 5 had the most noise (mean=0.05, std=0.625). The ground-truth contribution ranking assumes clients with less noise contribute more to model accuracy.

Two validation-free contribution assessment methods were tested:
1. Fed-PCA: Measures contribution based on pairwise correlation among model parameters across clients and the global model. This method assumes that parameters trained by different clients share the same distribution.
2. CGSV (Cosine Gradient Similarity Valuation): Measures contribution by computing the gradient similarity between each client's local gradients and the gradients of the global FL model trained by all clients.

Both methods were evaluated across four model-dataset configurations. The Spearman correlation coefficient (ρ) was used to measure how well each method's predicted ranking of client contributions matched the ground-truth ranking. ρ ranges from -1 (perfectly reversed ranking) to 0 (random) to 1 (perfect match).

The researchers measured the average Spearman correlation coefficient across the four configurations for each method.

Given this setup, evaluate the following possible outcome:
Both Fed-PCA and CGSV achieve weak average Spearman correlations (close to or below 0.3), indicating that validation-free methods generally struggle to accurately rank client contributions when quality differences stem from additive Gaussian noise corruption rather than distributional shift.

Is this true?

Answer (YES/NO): NO